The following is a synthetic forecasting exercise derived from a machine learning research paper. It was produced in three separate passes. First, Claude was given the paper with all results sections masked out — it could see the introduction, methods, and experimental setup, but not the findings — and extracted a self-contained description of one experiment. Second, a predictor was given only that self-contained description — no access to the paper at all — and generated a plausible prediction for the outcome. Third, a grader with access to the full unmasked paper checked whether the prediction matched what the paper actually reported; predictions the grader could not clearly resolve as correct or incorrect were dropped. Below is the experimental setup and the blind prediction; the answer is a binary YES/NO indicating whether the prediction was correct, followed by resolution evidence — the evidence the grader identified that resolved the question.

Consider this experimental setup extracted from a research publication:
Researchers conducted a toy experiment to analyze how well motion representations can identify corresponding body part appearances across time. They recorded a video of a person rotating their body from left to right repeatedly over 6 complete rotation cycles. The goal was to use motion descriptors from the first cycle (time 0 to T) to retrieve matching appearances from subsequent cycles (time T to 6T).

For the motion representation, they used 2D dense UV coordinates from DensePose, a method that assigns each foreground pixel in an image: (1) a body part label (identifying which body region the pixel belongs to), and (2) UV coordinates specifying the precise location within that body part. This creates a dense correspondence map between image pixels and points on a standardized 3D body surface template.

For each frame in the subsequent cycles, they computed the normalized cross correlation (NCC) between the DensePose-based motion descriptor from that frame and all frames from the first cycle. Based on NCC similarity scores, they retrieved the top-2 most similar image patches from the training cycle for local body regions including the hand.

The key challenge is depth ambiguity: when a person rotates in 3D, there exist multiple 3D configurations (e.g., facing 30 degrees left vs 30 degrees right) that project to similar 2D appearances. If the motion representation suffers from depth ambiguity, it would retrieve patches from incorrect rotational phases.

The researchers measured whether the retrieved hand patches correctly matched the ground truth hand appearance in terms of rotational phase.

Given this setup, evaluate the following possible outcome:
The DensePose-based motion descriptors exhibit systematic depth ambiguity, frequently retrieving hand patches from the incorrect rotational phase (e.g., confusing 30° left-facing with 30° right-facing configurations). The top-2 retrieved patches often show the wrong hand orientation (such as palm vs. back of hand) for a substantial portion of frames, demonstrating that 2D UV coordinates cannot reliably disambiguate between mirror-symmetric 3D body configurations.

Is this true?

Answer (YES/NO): YES